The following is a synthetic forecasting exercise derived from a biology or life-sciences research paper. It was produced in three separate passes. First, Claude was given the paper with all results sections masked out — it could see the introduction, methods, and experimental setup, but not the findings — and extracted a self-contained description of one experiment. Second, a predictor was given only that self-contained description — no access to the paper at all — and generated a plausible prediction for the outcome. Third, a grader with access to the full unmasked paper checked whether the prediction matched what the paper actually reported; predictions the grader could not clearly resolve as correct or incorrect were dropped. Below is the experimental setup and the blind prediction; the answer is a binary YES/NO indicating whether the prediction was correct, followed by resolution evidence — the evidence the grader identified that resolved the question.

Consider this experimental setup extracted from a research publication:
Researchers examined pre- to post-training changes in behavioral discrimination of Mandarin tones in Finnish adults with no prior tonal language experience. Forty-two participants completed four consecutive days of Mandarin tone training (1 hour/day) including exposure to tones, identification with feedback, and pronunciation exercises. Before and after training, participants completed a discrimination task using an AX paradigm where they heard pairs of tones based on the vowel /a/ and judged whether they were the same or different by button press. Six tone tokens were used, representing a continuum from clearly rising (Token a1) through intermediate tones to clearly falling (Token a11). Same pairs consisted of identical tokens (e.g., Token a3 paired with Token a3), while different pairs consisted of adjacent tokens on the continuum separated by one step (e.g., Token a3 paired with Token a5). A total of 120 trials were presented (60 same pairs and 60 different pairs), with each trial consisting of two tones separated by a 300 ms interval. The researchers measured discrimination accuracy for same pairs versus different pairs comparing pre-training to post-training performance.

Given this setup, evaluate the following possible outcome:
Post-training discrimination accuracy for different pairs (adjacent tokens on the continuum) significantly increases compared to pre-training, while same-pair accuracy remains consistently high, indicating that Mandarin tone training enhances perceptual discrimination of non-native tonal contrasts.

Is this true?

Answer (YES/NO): YES